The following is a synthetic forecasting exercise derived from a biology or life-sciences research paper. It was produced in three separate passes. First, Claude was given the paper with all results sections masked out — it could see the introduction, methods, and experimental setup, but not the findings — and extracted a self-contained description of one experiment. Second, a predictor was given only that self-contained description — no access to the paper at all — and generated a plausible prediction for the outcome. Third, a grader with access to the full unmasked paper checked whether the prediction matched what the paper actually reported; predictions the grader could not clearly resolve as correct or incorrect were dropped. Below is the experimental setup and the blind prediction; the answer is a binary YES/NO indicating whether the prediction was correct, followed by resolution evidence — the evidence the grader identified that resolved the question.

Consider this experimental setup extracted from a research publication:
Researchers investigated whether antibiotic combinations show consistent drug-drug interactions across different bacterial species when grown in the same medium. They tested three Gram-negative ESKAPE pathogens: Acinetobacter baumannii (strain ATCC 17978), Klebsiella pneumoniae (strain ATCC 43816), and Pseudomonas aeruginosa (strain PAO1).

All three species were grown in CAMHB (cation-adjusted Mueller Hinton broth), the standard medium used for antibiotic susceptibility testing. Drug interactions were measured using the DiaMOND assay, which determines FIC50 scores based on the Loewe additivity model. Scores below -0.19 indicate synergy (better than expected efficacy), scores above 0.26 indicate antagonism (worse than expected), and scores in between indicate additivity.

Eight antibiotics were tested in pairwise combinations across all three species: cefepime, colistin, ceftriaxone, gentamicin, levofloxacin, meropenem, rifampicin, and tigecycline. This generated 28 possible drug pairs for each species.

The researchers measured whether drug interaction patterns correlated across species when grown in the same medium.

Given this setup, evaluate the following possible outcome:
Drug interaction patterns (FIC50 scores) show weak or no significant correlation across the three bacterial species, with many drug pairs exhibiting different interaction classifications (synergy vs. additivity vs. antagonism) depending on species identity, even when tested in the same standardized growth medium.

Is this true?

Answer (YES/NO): YES